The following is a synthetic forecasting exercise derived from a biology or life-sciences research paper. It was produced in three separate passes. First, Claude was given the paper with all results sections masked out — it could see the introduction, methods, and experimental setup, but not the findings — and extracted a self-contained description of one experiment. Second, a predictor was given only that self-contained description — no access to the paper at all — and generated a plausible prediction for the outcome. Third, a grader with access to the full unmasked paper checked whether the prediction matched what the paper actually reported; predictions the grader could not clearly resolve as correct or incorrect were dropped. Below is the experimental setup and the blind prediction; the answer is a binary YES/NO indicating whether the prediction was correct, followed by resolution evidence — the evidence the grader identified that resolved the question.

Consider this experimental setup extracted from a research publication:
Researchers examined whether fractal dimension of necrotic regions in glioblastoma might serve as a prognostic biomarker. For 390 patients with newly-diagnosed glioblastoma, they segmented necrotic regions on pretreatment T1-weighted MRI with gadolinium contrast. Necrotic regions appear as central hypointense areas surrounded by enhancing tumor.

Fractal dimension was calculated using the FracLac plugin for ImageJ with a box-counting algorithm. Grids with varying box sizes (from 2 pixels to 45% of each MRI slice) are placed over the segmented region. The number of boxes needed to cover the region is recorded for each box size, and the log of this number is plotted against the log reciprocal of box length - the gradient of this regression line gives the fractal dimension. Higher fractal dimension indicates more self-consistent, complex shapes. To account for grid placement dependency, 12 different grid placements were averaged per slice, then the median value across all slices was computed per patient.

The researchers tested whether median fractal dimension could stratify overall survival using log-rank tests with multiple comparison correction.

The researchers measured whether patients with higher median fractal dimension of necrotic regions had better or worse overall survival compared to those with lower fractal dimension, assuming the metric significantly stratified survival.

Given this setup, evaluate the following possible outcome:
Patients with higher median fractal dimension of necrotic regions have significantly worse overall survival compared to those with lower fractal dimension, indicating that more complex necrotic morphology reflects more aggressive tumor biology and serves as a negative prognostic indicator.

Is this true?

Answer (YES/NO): NO